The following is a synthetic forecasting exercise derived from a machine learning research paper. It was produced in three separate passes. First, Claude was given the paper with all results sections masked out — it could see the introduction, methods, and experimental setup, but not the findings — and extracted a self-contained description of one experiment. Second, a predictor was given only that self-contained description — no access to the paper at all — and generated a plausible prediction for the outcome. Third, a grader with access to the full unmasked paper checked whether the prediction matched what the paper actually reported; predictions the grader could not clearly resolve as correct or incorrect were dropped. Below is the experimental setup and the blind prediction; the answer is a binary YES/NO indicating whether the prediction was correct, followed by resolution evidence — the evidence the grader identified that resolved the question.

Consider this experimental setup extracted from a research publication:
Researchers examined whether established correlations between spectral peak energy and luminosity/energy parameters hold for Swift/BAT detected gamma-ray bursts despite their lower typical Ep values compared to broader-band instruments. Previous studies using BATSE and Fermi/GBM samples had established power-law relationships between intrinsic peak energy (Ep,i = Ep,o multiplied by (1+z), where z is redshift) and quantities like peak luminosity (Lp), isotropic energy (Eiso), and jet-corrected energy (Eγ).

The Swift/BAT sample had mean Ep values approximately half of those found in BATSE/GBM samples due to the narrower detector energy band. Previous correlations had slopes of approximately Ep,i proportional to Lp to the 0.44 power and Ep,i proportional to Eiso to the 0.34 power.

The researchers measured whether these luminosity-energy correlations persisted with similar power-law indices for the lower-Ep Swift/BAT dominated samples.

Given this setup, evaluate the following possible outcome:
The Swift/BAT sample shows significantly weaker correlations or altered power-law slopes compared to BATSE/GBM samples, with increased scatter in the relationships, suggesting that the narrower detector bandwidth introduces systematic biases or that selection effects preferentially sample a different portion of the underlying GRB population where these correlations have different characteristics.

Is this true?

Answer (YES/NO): NO